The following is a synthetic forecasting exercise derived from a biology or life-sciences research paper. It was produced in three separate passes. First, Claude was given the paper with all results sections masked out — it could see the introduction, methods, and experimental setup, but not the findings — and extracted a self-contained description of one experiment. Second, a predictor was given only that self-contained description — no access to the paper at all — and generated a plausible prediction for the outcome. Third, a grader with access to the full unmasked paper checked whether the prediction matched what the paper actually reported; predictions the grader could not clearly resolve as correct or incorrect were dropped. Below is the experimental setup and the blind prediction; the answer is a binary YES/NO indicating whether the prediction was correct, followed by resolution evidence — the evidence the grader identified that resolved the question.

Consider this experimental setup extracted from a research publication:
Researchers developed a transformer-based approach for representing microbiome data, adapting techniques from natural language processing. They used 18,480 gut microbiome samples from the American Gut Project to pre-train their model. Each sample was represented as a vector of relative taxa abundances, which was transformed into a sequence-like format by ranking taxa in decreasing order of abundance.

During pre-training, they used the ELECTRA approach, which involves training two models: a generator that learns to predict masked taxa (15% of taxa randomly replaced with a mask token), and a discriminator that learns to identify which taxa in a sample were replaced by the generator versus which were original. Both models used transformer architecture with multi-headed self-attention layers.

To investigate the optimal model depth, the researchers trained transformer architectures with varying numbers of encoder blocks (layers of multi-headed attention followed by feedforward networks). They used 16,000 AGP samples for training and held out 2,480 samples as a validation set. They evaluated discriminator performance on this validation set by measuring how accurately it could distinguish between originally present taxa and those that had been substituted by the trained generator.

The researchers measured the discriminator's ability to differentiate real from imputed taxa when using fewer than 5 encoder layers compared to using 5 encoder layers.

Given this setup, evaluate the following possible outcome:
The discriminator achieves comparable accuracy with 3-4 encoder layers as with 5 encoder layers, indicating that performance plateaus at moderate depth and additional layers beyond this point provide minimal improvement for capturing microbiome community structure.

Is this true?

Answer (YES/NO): NO